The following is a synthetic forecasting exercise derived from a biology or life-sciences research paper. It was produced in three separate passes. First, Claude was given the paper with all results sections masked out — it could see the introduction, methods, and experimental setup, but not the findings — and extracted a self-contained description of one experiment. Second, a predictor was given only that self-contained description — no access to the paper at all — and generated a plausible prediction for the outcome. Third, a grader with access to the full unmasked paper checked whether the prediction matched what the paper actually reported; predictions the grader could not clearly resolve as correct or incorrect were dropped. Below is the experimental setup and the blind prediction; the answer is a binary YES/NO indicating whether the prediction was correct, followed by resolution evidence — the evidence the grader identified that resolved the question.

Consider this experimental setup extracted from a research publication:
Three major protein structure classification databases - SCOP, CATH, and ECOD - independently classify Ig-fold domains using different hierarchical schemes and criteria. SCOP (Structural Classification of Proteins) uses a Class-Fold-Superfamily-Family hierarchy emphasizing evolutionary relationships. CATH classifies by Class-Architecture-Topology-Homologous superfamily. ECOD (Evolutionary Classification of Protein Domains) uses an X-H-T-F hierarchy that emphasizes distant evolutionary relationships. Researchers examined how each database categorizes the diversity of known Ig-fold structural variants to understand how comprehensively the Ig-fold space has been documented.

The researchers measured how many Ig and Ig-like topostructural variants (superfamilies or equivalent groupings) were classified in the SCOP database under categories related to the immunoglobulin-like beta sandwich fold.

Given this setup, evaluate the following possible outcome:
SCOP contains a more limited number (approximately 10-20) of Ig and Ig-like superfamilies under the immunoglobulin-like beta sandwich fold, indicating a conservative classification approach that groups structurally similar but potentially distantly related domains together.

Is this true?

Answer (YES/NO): NO